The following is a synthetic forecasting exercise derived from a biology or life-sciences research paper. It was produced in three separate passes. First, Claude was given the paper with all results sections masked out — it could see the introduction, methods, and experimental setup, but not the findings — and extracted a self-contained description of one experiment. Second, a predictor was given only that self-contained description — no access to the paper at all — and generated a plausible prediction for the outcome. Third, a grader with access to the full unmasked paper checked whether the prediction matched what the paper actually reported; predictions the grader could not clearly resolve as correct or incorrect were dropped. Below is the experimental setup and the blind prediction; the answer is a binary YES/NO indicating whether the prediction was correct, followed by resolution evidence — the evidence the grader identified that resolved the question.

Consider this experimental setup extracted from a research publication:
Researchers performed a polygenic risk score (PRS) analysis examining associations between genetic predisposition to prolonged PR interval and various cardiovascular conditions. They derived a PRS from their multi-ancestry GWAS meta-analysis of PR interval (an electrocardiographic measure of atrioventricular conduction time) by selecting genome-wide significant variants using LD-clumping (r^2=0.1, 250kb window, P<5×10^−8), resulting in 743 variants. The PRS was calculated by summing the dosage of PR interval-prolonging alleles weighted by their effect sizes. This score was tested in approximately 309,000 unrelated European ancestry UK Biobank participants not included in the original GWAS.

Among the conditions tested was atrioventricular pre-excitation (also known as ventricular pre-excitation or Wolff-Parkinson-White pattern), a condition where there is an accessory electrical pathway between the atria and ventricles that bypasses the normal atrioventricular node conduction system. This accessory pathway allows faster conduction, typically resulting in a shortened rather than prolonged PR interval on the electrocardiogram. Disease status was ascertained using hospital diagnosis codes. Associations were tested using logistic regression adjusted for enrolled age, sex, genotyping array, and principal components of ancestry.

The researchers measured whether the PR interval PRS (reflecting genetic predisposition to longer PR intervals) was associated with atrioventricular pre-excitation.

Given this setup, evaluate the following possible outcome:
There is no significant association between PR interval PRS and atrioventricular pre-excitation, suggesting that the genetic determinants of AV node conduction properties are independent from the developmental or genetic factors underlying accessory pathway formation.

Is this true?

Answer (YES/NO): NO